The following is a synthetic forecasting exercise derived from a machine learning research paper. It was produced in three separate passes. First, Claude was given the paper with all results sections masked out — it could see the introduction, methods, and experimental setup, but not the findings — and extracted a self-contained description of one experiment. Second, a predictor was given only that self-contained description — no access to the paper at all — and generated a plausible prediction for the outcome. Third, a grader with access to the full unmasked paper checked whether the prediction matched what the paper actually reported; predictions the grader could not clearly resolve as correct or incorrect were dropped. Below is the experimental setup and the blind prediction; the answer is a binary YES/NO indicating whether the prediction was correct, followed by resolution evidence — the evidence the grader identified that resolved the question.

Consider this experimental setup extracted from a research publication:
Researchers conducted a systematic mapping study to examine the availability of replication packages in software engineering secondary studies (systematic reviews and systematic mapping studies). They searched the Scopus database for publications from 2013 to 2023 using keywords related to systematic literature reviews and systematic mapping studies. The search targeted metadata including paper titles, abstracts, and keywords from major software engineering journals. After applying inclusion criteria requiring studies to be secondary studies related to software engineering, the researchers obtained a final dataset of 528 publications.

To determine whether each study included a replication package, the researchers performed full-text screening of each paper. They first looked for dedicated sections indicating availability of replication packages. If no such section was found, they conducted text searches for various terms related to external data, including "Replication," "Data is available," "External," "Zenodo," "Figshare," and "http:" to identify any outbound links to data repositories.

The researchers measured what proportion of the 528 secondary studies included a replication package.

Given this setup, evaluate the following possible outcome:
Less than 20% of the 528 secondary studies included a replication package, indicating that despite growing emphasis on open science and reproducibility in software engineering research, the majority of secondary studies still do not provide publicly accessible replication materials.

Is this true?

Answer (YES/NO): NO